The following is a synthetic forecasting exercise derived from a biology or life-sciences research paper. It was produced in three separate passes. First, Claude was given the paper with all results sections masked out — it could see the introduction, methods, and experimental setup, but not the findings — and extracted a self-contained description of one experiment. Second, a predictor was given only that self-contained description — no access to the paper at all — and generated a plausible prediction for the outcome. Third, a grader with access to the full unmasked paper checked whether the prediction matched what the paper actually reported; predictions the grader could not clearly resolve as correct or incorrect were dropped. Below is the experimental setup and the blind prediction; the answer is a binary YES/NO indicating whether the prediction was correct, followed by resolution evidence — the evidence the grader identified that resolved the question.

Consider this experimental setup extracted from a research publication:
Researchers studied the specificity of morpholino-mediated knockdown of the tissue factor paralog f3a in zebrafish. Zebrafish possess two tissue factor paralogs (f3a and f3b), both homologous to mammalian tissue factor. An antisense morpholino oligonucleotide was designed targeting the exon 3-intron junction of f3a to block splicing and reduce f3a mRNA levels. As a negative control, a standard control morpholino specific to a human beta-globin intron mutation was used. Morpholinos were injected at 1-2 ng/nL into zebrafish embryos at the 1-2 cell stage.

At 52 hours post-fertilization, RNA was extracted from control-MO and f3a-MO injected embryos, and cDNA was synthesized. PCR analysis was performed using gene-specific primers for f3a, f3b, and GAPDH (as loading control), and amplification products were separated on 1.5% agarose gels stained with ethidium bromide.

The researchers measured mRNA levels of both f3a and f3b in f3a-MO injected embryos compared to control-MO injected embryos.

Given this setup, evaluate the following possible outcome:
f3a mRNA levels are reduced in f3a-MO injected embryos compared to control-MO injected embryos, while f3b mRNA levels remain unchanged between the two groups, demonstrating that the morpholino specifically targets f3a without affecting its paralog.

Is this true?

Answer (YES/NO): YES